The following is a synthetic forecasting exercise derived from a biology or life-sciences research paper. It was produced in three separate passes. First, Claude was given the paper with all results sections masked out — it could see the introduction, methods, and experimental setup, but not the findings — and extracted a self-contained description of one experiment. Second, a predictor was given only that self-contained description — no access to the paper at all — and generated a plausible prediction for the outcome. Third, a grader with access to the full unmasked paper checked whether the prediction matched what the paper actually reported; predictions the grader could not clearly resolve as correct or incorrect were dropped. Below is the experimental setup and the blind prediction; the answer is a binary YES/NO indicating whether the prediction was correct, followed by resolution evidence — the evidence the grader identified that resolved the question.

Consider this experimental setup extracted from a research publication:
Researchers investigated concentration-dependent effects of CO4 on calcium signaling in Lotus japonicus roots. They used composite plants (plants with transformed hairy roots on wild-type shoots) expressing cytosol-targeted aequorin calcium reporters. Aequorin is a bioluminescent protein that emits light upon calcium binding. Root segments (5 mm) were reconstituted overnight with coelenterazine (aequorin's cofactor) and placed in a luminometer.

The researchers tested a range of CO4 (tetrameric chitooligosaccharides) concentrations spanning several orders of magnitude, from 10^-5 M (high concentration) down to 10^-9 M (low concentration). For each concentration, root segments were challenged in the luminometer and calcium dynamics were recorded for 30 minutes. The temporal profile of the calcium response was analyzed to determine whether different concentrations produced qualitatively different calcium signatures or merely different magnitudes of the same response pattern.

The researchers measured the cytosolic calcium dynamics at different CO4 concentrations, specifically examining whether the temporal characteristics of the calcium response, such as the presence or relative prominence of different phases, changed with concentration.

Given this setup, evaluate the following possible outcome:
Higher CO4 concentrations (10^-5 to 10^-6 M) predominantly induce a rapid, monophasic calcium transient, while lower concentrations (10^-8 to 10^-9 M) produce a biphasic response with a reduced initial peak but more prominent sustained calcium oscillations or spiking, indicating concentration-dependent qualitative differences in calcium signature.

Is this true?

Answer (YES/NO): NO